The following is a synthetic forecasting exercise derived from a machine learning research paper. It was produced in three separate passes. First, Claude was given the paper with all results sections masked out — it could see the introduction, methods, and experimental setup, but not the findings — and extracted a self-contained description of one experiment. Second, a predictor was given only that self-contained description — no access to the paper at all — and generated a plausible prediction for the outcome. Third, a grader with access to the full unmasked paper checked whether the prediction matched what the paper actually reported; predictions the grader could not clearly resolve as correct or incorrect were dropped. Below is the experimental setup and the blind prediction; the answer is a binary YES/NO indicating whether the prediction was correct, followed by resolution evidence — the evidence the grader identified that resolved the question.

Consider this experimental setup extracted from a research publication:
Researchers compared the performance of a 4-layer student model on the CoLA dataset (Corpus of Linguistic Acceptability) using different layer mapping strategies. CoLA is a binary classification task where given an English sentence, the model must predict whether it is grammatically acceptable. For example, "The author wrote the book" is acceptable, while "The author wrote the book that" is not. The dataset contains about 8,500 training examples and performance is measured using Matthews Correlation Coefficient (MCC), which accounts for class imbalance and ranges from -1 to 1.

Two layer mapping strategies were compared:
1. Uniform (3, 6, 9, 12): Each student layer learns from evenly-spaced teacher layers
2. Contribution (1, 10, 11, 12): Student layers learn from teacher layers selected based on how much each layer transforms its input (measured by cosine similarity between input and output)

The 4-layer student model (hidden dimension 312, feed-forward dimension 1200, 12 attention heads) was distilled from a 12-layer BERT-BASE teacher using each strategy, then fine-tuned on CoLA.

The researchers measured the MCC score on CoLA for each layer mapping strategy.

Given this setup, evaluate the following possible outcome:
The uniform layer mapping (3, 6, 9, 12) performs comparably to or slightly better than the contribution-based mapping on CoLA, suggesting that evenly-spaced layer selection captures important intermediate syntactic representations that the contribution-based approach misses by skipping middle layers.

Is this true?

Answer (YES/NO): NO